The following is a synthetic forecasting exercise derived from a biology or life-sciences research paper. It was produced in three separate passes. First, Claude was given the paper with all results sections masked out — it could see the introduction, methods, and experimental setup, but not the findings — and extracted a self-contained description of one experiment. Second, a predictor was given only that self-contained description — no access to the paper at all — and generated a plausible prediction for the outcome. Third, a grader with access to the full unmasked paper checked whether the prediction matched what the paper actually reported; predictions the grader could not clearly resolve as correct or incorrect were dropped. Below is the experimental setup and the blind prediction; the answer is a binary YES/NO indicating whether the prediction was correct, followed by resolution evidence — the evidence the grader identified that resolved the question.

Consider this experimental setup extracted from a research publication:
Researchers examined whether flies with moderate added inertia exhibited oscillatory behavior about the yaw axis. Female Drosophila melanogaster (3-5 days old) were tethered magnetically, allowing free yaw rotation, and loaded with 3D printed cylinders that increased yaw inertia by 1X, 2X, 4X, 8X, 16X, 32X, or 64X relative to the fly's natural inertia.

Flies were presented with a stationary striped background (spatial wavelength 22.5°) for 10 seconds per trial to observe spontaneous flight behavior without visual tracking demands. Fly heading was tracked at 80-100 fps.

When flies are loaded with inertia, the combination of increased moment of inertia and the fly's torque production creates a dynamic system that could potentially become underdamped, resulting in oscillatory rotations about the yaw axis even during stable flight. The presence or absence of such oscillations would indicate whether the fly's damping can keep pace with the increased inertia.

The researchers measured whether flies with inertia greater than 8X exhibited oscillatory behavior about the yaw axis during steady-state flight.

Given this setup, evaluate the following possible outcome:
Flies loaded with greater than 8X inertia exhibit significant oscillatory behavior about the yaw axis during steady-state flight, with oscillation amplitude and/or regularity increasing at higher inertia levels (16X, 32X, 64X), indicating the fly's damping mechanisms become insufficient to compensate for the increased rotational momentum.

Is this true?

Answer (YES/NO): YES